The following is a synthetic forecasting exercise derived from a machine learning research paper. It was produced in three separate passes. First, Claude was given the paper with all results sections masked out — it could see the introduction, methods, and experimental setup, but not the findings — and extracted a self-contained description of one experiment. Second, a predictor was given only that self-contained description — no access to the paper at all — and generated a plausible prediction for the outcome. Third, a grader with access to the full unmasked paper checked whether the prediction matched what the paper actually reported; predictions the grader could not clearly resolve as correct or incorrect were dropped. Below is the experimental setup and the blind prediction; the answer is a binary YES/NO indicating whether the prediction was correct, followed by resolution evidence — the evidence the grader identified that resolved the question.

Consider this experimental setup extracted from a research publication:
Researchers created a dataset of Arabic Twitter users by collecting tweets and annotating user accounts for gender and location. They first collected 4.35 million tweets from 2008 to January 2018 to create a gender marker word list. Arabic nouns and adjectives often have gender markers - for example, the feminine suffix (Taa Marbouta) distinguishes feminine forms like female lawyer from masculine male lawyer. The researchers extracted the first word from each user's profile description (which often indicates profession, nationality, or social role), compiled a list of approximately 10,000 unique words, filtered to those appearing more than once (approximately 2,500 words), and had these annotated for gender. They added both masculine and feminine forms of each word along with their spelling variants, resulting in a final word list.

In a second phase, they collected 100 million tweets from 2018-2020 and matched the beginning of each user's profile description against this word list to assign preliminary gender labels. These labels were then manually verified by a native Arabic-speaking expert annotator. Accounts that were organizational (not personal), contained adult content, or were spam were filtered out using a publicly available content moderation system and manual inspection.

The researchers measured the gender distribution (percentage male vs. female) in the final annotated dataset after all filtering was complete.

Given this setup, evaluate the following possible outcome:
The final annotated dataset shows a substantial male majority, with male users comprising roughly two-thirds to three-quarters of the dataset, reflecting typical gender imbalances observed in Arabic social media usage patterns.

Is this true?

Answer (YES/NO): NO